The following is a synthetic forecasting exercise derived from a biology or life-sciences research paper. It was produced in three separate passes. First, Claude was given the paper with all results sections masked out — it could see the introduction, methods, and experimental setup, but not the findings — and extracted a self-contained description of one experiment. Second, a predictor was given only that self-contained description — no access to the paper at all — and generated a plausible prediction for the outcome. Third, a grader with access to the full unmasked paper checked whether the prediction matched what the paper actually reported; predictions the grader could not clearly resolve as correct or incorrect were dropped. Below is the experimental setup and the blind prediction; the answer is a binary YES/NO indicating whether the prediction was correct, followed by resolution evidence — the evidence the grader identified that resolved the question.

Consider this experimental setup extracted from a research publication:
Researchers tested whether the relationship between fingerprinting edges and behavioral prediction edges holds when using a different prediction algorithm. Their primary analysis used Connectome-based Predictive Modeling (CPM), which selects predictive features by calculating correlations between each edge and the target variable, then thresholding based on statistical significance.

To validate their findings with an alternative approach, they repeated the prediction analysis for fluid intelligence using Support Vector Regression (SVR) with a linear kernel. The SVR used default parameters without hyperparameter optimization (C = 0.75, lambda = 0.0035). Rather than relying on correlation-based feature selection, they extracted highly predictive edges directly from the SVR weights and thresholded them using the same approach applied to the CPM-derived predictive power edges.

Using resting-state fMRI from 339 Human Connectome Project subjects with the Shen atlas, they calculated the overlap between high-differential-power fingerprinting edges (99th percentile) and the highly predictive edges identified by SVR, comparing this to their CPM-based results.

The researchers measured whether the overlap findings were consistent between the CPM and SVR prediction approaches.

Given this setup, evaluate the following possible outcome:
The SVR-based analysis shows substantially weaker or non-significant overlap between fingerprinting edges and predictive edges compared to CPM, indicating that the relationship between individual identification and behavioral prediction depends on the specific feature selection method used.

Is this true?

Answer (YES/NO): NO